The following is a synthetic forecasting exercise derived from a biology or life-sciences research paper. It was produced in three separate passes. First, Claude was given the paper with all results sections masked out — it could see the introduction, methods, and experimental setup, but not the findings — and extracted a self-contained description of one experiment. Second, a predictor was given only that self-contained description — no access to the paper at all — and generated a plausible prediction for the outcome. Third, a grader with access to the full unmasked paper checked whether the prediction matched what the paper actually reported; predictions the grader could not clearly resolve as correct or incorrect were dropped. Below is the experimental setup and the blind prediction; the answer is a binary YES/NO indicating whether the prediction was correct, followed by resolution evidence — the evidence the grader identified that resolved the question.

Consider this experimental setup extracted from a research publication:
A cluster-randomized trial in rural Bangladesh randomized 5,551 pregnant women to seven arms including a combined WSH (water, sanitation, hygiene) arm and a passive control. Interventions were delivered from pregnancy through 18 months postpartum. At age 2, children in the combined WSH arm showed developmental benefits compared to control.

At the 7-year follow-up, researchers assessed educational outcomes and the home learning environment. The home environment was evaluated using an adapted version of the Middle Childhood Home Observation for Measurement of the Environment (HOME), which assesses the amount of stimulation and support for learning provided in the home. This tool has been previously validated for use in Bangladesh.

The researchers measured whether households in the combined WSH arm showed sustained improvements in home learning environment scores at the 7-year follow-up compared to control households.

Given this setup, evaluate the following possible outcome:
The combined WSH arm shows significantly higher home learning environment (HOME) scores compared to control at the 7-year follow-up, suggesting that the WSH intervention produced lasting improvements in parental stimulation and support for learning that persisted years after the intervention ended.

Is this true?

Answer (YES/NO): YES